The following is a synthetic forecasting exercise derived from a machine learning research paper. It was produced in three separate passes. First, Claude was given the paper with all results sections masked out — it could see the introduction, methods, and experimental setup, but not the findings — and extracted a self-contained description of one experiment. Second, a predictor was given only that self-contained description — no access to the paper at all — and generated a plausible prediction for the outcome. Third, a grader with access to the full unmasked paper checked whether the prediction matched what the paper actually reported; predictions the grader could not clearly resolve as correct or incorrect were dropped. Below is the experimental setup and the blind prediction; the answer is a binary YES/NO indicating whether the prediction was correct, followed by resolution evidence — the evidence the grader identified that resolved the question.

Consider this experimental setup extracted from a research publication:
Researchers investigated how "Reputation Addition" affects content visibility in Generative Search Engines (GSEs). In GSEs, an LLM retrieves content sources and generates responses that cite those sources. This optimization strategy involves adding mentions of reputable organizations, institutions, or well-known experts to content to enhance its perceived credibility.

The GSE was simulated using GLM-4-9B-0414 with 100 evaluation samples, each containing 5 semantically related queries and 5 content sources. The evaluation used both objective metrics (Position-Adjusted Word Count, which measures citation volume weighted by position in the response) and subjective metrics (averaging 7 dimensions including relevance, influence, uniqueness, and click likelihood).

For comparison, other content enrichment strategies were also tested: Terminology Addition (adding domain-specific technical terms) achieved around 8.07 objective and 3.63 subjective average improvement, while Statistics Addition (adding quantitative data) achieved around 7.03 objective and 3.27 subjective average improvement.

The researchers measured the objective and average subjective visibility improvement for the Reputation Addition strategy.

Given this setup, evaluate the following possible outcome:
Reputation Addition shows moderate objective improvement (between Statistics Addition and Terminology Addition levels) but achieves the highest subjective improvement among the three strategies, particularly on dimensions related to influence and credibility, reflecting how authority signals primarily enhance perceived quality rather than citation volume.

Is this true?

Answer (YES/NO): NO